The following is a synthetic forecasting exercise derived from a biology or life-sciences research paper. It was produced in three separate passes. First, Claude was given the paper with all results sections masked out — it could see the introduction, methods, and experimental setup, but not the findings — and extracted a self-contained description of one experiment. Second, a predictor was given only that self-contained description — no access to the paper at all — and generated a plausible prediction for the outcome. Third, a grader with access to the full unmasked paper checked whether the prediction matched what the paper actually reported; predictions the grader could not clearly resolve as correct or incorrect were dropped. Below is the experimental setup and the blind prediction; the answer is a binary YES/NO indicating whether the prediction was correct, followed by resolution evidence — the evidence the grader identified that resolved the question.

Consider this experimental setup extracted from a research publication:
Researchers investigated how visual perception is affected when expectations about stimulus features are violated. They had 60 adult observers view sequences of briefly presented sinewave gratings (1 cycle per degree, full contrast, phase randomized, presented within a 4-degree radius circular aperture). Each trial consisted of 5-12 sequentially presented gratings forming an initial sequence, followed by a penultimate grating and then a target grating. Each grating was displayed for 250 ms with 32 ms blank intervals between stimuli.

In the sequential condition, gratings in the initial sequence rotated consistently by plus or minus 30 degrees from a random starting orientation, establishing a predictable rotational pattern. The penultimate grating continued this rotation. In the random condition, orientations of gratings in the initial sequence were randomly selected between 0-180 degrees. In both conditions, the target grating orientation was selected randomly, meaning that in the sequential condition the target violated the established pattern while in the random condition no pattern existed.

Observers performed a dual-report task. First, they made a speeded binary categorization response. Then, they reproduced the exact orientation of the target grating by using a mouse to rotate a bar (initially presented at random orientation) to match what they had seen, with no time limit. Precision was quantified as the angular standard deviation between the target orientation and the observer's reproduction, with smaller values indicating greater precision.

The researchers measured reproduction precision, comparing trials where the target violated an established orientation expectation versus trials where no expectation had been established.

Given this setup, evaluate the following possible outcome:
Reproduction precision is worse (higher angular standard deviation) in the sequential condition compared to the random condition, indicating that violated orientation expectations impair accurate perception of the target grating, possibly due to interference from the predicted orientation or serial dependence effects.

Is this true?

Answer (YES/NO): NO